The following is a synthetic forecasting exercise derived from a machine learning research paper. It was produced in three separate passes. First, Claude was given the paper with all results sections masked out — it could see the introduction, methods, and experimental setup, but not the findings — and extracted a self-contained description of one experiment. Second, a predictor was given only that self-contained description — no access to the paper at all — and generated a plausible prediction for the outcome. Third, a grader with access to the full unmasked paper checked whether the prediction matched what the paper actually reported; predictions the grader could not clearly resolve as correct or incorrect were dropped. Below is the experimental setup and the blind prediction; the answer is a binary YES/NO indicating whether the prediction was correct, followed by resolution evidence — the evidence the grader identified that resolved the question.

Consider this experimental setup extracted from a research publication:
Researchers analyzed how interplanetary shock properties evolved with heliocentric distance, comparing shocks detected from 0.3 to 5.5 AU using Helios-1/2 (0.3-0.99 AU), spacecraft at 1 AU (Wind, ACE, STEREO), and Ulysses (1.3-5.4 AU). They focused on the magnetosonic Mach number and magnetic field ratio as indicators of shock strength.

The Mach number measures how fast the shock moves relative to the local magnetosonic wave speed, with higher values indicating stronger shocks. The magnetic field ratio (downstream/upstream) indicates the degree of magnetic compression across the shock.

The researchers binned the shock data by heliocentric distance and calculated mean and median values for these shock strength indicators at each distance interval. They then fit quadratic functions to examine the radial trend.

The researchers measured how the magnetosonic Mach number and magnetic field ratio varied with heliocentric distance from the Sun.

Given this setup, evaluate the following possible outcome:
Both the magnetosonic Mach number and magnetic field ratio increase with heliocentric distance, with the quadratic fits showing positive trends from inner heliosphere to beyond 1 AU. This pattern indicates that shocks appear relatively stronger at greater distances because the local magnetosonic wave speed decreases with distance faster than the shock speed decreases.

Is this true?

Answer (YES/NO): NO